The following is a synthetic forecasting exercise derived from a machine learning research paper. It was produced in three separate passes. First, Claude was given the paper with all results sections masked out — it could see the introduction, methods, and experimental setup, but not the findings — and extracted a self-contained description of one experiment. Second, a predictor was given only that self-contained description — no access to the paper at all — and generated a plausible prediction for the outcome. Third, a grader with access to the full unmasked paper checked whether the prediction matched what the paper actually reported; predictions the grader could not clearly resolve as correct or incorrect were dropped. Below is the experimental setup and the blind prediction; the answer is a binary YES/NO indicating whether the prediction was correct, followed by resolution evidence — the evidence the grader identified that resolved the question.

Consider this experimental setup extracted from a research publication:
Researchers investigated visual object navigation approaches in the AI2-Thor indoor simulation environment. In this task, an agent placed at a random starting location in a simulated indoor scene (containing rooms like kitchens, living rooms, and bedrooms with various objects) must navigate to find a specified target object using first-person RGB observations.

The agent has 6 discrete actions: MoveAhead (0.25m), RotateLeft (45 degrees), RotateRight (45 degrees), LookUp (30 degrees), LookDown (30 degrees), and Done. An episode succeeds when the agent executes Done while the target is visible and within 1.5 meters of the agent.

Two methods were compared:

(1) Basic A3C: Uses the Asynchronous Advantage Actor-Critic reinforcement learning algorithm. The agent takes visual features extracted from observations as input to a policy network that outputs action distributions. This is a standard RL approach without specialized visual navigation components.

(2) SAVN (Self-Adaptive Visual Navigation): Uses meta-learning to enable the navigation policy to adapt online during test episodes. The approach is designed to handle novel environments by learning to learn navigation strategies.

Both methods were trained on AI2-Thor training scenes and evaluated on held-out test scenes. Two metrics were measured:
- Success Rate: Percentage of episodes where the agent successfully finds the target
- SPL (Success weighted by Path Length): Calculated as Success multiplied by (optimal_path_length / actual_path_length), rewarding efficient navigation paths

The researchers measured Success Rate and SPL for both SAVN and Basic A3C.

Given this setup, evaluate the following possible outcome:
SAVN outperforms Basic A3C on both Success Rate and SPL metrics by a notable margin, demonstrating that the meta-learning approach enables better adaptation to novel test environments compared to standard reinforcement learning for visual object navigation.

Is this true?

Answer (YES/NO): NO